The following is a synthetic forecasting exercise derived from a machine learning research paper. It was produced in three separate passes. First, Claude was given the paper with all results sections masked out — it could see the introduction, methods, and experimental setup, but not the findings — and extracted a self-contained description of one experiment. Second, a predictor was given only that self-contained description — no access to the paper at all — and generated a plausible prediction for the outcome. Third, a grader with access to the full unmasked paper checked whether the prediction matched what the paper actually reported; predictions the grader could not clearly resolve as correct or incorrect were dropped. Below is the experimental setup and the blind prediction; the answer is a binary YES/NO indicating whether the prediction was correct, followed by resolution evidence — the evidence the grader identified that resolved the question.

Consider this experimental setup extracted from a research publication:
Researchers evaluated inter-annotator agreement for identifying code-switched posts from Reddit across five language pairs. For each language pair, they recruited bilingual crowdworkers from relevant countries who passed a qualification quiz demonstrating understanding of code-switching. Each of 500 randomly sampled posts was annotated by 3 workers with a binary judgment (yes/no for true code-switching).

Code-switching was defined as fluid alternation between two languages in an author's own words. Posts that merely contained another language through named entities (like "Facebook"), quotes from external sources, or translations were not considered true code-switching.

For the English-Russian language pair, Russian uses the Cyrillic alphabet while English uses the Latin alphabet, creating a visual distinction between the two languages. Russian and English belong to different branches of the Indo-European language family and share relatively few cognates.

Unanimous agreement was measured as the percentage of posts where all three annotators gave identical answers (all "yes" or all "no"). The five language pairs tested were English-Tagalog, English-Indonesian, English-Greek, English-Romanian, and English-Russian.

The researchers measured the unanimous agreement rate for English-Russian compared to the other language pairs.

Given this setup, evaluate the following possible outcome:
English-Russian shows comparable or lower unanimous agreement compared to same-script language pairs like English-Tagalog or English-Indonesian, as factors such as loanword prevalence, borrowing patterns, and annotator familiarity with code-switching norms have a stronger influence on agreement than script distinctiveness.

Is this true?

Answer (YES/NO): YES